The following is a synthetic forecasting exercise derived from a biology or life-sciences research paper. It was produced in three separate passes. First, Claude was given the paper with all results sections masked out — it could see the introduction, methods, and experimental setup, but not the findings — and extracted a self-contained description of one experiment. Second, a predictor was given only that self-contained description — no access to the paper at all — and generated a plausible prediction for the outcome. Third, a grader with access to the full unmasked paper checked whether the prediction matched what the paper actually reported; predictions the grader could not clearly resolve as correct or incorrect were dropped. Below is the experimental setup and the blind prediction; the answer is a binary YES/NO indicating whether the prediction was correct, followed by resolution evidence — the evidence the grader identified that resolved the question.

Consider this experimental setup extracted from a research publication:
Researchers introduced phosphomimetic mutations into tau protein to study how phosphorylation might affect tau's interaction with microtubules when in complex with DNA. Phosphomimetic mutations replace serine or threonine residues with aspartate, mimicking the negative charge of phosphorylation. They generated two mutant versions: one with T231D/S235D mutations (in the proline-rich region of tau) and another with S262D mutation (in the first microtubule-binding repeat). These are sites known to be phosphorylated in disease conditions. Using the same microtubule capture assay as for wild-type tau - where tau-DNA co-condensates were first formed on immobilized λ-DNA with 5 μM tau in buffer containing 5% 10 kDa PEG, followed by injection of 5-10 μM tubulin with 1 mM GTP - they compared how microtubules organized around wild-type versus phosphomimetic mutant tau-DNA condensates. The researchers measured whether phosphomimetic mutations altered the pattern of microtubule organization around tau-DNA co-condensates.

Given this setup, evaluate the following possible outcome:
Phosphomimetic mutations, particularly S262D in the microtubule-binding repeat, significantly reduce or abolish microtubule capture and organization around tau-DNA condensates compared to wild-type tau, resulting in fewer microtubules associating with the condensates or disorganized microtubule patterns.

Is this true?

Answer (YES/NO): NO